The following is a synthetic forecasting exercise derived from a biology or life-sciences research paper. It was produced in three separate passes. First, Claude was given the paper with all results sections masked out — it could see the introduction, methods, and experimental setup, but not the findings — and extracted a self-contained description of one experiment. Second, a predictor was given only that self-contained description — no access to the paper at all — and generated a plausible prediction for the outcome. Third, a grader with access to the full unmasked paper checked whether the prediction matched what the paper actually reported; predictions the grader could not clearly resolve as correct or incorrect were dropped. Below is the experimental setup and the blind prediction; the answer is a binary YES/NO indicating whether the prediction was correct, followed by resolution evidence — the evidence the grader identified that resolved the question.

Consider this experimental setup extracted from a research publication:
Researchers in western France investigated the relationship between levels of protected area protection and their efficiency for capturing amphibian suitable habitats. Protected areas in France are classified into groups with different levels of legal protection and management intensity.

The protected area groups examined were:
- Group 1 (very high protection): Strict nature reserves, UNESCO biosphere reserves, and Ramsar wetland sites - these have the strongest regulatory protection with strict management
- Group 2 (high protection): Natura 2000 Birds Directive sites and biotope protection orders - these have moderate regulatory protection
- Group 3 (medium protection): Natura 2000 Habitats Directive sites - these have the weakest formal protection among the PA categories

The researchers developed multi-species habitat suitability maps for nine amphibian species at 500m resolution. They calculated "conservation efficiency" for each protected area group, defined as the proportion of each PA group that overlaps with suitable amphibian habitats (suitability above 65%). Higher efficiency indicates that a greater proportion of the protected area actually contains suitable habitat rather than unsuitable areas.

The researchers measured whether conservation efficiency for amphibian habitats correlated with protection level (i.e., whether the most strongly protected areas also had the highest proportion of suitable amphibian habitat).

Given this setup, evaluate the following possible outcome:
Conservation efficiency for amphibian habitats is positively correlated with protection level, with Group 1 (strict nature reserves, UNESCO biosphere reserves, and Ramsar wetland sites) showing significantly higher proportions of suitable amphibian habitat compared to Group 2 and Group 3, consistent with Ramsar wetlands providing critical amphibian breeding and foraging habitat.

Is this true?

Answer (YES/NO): NO